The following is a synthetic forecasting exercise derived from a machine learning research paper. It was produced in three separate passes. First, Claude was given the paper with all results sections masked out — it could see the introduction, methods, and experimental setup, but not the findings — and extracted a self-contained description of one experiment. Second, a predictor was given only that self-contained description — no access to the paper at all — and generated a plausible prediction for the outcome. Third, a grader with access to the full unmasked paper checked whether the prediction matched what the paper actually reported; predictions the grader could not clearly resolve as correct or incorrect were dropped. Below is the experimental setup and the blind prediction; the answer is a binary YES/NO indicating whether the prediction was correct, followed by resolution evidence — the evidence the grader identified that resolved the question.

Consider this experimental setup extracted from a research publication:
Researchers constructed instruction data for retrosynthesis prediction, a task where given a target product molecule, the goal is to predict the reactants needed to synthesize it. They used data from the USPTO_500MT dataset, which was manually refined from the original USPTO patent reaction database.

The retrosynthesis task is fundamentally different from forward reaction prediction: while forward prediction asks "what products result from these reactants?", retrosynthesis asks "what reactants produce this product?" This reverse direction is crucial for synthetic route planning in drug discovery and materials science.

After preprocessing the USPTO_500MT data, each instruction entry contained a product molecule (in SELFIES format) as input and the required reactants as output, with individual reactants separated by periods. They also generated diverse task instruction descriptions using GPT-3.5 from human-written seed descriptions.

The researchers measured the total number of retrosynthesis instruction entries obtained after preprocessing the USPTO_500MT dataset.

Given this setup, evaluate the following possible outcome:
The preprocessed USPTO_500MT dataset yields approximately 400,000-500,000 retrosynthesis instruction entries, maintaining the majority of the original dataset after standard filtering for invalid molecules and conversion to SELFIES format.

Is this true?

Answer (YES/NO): NO